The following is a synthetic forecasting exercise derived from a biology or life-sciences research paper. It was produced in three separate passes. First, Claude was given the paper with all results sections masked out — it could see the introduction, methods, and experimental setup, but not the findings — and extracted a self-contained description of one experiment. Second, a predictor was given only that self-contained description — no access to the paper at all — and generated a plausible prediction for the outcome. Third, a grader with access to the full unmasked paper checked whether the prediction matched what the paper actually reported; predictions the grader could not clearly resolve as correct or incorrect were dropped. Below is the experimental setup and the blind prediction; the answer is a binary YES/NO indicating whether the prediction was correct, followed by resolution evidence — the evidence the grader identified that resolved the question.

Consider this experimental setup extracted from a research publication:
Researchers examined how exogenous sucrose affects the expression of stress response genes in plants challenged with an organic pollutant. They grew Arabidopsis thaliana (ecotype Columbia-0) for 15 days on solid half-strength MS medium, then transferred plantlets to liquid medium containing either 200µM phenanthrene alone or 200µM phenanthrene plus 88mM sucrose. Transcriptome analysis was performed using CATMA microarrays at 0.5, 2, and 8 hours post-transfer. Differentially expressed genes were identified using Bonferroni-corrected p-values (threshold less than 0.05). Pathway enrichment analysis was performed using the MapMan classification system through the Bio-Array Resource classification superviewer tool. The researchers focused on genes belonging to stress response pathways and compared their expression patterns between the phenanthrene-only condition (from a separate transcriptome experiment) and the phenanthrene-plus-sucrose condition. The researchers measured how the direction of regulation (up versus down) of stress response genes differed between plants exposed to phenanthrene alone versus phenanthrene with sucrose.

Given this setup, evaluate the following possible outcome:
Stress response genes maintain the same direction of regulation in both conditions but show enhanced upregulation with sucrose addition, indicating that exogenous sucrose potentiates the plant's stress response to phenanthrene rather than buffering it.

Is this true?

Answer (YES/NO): NO